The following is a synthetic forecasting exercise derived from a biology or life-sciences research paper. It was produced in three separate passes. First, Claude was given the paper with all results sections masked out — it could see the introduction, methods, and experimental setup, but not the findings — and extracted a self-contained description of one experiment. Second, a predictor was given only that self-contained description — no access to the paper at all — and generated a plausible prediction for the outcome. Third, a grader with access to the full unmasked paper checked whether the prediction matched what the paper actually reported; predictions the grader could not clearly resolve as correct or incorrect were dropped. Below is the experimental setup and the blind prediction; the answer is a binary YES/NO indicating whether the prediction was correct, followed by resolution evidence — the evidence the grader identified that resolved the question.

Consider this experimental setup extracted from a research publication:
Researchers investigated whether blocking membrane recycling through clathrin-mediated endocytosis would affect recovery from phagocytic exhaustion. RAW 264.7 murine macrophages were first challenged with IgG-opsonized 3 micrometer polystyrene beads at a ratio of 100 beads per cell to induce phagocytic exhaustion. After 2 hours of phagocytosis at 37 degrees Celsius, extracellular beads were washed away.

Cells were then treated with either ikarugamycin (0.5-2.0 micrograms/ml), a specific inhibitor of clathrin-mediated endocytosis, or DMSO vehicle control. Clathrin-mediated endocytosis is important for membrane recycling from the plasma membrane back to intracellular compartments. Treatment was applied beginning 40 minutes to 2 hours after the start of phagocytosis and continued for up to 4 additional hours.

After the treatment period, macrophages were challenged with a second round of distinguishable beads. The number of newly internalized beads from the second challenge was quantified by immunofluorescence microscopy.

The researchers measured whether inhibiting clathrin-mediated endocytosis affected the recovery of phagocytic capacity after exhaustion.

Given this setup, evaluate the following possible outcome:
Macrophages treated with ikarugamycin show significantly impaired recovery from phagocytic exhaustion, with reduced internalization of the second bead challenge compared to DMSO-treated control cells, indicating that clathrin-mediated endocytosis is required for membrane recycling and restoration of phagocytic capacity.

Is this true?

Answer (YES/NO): YES